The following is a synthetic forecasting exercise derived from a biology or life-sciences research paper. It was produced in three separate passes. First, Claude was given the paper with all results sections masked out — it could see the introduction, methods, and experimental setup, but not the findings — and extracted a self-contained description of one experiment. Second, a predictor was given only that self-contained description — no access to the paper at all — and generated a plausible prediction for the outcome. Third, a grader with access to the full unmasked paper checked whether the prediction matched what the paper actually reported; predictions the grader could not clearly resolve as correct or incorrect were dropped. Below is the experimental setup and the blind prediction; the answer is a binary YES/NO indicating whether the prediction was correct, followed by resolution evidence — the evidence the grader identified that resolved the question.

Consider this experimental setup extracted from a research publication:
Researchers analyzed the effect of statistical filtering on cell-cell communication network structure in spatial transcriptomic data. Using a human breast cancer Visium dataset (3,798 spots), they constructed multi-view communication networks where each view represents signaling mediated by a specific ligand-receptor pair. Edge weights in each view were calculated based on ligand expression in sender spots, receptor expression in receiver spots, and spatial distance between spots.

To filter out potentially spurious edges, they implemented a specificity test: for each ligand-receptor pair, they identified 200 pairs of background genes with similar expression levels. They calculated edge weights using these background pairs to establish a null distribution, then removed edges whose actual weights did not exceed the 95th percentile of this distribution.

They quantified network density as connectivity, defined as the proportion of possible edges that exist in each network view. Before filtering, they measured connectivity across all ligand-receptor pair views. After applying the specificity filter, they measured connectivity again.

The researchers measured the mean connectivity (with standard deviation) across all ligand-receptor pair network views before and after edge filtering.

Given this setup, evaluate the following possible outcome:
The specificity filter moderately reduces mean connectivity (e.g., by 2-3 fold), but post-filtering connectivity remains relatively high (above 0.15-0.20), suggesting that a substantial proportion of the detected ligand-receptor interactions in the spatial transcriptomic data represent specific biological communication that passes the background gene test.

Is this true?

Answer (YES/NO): NO